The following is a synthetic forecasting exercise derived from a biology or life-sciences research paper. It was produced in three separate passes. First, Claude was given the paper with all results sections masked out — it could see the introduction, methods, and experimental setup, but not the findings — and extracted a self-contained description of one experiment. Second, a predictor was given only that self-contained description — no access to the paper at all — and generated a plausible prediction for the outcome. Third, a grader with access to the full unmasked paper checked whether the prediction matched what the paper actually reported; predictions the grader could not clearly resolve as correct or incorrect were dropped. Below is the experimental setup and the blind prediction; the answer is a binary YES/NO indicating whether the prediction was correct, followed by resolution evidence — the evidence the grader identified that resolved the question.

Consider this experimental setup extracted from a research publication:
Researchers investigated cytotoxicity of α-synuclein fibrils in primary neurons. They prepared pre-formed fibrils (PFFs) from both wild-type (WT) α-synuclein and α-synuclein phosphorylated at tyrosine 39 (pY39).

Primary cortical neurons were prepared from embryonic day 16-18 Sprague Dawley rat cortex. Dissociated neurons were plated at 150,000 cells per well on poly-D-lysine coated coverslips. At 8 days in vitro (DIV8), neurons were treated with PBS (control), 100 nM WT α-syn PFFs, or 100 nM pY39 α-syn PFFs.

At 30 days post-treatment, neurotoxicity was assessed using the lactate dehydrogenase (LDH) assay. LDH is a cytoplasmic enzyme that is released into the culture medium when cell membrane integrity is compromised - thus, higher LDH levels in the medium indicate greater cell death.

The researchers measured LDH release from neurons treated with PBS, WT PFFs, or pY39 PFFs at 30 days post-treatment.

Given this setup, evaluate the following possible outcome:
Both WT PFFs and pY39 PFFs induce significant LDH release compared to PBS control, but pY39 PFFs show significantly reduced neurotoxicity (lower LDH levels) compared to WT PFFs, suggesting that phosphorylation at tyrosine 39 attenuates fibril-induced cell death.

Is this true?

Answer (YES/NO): NO